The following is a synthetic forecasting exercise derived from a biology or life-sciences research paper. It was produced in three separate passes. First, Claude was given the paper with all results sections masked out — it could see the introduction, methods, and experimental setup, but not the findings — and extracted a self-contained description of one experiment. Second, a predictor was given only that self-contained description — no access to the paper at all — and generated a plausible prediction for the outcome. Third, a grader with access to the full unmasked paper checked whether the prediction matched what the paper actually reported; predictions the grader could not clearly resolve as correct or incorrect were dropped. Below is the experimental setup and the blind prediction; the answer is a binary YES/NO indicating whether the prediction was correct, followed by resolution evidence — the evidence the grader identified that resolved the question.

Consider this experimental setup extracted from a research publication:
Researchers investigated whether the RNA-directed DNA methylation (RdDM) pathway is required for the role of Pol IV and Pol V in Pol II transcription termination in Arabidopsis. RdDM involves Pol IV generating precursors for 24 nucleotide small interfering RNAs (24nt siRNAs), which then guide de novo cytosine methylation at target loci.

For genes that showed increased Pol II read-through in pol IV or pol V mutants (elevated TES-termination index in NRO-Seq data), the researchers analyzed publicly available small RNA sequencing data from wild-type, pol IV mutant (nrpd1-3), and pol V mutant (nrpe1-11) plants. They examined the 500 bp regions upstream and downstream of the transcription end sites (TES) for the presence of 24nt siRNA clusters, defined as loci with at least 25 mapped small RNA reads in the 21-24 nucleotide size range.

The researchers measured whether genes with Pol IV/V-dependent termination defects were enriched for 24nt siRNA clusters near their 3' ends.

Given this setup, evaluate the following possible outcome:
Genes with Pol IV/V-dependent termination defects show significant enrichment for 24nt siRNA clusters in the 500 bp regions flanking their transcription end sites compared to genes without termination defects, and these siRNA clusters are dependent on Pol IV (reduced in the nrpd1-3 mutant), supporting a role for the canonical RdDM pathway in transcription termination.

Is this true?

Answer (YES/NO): NO